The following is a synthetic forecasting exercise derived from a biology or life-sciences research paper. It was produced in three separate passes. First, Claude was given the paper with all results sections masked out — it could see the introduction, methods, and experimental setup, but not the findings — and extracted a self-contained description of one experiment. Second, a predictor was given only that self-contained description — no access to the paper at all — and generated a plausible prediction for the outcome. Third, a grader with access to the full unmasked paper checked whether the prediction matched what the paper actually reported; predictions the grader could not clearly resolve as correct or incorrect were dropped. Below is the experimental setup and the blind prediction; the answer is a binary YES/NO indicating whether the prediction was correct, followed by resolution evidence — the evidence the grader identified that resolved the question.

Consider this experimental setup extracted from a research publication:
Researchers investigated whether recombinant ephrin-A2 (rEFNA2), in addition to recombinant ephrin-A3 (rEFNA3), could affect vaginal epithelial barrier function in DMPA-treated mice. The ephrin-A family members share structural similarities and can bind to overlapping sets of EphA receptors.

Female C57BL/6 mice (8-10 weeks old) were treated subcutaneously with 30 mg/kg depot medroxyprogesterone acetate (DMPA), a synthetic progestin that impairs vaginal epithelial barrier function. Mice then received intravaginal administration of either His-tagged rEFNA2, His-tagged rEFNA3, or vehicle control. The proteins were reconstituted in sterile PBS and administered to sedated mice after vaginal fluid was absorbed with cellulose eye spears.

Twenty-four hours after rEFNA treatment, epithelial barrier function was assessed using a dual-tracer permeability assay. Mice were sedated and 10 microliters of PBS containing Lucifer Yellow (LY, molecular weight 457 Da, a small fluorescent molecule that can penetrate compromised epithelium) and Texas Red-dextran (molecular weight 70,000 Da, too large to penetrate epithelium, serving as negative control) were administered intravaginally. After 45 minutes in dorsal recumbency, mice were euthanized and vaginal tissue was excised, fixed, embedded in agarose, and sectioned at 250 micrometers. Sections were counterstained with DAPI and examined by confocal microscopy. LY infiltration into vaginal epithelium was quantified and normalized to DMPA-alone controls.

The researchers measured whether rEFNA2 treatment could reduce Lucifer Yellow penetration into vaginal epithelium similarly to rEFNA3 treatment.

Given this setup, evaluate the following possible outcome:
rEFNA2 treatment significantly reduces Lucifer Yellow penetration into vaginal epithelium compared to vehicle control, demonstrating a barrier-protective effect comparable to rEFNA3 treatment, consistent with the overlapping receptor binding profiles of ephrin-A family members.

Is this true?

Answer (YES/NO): NO